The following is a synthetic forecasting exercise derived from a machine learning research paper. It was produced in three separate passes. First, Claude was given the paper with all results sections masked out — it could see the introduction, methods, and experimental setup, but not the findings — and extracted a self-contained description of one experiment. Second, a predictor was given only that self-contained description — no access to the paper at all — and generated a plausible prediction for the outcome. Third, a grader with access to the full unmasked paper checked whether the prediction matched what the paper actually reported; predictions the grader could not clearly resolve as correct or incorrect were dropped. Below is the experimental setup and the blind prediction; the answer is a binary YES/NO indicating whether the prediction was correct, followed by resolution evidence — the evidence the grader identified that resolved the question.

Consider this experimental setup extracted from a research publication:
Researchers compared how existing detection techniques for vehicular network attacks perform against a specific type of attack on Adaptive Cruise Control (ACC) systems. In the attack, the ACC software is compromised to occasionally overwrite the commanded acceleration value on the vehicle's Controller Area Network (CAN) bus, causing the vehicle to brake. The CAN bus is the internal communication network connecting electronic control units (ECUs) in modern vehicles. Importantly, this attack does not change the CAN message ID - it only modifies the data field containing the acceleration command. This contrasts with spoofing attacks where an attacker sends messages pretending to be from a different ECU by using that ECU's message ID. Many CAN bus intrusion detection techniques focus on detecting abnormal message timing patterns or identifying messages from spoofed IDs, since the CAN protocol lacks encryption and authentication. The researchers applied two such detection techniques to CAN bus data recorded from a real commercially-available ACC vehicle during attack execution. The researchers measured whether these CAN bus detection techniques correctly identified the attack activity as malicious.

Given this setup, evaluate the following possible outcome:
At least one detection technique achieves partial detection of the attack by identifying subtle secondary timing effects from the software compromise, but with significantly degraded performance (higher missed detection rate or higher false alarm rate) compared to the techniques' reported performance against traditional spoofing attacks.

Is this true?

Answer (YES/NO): NO